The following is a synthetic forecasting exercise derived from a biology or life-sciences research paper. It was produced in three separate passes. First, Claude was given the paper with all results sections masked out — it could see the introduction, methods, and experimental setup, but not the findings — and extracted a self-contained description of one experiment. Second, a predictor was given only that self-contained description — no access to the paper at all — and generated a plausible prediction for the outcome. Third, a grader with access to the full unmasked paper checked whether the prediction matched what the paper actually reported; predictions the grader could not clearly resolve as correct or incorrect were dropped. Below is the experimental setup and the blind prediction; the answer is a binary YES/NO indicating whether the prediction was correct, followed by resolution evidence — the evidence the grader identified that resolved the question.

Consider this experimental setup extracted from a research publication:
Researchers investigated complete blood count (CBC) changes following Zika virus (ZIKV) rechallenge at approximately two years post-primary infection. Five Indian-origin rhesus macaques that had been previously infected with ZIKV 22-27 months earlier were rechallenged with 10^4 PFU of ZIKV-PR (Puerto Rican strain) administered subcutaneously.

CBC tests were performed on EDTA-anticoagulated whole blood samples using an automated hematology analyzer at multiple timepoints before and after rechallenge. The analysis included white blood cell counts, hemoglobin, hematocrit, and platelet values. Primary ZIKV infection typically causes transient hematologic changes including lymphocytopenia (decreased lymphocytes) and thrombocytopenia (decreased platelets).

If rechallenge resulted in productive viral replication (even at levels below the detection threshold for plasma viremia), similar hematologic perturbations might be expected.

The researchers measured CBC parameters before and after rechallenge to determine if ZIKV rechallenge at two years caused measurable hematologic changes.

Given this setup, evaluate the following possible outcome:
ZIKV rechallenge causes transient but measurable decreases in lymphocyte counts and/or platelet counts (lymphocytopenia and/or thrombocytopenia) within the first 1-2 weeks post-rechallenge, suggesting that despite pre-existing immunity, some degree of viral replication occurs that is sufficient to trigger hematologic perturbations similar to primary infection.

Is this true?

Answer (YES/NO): NO